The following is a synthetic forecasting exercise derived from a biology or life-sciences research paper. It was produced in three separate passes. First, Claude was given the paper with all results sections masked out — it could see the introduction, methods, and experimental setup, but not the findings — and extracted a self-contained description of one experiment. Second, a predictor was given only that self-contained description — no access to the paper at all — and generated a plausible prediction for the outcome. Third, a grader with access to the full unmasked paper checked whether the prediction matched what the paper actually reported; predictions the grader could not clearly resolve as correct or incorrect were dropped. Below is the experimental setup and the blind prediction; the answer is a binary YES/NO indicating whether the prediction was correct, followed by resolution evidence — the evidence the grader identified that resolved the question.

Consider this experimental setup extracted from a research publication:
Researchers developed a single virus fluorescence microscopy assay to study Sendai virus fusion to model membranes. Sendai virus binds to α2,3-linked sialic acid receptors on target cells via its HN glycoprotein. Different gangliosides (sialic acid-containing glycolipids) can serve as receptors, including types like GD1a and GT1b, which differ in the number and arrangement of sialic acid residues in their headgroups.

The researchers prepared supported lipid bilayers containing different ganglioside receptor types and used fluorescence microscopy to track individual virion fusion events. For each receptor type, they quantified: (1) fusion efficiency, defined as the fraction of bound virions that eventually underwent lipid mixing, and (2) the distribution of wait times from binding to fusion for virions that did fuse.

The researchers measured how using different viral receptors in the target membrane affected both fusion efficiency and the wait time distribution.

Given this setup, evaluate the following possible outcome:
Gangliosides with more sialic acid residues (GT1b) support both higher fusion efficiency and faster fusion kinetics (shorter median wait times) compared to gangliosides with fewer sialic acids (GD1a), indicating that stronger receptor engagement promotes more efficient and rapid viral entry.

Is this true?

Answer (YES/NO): NO